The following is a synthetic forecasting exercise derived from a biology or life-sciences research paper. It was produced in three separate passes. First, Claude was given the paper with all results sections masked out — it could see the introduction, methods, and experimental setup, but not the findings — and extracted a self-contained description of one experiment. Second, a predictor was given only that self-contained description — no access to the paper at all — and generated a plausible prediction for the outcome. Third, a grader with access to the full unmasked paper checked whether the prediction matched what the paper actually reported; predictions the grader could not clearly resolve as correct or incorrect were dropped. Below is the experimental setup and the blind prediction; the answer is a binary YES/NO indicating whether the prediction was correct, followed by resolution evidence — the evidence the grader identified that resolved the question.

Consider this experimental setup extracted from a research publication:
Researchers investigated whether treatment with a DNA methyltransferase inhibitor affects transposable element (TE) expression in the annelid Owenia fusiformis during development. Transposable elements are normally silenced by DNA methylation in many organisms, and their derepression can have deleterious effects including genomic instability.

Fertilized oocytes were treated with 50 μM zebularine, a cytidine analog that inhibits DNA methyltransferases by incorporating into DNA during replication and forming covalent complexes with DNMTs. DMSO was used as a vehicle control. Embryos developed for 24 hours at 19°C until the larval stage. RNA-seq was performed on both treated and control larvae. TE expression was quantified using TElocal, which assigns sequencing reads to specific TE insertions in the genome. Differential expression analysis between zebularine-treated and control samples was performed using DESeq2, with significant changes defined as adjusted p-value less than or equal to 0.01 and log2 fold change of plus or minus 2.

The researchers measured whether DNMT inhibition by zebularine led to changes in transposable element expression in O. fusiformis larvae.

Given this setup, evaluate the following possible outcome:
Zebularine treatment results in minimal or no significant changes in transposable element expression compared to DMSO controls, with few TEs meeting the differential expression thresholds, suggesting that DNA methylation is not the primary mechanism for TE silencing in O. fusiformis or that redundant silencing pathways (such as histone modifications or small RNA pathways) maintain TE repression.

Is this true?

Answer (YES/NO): NO